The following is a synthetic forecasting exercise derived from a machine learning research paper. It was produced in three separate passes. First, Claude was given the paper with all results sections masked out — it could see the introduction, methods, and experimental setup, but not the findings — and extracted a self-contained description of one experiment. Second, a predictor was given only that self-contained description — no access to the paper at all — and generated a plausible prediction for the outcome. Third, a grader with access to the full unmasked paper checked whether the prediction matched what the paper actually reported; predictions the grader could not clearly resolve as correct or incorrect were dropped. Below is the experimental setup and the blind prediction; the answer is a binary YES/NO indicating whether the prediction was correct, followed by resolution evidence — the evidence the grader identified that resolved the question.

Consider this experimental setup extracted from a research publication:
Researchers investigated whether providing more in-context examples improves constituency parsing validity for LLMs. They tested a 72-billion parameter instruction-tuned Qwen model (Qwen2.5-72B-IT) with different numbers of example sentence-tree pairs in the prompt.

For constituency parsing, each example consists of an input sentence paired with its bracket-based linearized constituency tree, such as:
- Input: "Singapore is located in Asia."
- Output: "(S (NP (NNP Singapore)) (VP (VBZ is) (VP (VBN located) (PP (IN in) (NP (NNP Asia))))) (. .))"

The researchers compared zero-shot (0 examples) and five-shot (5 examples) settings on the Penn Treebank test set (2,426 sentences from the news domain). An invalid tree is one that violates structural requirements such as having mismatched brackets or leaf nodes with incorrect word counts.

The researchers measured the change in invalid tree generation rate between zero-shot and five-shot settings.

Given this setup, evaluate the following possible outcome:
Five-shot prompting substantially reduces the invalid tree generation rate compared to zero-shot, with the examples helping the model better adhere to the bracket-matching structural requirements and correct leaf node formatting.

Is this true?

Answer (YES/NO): YES